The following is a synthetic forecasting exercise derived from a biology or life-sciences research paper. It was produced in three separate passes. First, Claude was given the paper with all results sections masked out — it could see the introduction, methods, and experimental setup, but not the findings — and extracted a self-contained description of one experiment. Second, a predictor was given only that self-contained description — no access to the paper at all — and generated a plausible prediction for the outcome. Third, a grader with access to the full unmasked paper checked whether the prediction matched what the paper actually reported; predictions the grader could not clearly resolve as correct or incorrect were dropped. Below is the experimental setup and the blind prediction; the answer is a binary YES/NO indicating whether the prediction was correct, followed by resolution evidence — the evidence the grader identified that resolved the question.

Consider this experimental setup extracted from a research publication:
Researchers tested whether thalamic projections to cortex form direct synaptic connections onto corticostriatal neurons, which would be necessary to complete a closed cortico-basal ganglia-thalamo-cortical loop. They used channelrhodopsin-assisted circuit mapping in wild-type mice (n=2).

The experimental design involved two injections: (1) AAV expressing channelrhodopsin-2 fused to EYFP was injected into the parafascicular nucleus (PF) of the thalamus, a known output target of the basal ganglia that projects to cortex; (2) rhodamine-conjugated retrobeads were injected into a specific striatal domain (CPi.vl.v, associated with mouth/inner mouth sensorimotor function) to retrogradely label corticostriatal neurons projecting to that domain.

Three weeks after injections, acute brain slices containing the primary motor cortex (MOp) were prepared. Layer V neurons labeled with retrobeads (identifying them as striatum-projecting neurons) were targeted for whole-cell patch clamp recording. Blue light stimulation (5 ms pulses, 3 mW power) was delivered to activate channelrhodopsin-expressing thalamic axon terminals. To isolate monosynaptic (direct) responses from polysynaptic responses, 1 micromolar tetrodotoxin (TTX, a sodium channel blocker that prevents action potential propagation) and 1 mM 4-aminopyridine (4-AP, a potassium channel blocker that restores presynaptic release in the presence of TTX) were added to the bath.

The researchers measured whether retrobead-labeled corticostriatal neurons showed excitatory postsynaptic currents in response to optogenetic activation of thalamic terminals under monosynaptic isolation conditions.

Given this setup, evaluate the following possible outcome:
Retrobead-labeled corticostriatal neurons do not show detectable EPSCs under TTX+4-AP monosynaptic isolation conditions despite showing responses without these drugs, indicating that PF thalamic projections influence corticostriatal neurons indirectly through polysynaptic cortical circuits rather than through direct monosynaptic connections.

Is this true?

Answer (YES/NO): NO